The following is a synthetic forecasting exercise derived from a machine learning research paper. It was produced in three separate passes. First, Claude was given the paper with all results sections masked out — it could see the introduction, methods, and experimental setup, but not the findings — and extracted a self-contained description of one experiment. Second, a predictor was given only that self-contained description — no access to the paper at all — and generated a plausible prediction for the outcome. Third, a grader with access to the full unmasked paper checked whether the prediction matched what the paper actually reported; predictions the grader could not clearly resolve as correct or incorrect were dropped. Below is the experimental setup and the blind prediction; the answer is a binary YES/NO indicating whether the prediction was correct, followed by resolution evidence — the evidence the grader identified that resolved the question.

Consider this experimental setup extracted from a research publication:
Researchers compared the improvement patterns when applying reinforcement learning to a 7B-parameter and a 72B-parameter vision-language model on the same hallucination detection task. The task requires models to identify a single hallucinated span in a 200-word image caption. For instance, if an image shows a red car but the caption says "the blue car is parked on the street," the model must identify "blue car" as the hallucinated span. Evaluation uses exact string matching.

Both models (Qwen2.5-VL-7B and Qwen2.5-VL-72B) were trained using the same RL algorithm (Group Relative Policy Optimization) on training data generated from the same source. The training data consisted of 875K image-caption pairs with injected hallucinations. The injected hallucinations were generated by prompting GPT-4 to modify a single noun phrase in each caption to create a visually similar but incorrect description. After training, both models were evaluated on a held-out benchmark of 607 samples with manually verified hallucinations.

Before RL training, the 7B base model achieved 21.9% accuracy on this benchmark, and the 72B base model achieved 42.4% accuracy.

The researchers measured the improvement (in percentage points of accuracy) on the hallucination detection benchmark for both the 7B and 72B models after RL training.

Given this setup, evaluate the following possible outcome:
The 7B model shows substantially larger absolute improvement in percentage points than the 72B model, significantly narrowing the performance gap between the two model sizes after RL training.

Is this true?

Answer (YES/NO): YES